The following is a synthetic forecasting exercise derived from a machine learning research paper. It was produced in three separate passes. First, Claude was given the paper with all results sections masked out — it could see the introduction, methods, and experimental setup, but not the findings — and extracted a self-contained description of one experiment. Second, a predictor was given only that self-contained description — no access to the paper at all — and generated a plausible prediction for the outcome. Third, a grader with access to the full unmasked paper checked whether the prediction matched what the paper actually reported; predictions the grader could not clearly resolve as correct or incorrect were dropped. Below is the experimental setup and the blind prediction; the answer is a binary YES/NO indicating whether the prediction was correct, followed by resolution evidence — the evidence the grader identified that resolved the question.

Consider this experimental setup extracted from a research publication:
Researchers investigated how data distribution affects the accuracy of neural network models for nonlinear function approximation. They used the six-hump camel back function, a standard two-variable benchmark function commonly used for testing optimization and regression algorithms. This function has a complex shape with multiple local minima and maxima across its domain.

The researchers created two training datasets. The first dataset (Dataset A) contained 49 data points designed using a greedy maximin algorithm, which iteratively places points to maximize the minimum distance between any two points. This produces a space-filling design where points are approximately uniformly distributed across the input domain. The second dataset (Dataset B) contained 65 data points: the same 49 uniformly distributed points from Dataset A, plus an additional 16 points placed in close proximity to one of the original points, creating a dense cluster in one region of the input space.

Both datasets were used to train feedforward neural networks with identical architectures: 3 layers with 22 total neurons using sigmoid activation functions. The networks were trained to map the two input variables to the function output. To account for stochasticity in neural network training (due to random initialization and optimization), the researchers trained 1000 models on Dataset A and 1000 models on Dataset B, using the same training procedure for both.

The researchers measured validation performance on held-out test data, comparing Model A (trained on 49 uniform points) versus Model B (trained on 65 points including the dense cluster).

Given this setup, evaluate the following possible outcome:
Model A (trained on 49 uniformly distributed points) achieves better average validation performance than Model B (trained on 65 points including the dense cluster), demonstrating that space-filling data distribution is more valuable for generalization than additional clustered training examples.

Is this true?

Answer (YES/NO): YES